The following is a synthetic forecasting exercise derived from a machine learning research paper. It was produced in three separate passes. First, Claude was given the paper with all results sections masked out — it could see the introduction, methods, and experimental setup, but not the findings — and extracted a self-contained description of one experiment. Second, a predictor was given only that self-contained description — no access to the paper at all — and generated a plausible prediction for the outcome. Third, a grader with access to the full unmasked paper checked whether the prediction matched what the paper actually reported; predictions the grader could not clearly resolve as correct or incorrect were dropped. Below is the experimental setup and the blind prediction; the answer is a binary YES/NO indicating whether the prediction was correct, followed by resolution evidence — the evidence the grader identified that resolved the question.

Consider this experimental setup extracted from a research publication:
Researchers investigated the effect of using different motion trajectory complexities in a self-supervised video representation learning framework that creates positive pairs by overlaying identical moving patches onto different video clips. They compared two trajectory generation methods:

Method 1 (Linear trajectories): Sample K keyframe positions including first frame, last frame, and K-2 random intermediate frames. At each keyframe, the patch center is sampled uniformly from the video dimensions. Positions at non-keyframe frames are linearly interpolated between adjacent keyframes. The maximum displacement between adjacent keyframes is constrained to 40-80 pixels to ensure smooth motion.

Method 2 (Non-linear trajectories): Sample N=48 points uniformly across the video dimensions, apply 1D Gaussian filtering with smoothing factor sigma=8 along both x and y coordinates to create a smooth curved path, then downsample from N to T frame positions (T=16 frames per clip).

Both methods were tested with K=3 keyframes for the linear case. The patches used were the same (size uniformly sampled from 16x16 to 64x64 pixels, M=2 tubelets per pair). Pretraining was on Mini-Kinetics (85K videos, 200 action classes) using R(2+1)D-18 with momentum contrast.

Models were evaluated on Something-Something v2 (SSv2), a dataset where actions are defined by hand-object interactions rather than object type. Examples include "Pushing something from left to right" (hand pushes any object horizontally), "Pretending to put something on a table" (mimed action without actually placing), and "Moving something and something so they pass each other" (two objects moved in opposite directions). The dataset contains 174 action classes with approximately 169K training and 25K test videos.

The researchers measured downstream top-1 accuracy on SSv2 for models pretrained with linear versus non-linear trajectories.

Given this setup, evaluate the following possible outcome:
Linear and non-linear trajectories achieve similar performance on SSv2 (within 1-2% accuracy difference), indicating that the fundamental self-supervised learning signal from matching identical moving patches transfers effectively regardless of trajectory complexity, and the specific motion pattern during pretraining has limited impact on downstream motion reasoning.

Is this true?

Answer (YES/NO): NO